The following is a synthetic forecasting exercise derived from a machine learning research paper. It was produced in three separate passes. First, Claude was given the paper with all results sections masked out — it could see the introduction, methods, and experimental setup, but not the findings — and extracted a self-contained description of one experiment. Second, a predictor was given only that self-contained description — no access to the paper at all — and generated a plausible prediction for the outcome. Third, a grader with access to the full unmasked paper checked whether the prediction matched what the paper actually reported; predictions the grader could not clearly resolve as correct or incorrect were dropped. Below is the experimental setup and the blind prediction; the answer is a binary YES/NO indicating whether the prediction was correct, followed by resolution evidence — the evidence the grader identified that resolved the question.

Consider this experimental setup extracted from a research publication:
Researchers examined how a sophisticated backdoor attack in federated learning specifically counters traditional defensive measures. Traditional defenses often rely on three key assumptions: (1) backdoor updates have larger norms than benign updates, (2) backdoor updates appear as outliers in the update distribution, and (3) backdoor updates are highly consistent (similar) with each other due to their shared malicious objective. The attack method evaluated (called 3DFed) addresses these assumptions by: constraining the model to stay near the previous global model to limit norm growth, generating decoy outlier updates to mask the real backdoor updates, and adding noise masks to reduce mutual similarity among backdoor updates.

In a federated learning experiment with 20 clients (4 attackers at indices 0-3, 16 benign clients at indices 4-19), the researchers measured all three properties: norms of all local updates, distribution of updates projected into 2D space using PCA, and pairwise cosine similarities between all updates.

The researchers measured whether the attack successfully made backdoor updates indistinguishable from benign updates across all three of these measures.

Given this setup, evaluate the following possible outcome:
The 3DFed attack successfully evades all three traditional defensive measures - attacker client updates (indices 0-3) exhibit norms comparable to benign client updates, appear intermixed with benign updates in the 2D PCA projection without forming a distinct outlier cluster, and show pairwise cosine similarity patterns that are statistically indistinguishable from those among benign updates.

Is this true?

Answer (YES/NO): YES